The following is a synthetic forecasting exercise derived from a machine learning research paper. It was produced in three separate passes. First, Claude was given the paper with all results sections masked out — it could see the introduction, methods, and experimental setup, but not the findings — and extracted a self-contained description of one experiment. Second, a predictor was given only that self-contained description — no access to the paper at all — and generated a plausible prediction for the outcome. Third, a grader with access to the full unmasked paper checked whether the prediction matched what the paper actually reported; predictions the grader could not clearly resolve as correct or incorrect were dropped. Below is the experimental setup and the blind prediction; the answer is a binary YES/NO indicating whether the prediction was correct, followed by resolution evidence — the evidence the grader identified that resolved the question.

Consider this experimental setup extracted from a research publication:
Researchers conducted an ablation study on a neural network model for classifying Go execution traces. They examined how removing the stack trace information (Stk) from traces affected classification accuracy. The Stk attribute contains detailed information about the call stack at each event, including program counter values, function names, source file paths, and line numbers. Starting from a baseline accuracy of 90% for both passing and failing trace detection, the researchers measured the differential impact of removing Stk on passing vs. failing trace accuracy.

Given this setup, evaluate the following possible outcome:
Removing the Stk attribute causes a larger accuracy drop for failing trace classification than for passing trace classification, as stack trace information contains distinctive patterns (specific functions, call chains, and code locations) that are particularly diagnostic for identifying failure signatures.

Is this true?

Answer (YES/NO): NO